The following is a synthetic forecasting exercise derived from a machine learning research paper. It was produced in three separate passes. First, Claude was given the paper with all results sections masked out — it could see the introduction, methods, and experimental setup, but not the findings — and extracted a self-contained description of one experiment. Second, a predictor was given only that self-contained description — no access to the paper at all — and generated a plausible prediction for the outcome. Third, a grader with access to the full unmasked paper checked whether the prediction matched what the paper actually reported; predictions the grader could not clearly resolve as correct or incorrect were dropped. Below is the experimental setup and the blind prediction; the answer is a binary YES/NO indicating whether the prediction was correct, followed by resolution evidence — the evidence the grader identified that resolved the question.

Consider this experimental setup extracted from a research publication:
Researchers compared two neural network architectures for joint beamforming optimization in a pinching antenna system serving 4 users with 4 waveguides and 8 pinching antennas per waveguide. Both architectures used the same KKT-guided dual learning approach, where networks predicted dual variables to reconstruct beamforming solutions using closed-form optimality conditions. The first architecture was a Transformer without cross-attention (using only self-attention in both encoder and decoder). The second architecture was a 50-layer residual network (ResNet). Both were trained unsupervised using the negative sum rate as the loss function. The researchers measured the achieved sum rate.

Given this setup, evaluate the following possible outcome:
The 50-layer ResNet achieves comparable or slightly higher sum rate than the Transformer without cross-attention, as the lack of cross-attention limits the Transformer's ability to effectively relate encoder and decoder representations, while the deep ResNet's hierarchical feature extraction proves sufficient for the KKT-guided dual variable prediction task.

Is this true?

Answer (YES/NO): NO